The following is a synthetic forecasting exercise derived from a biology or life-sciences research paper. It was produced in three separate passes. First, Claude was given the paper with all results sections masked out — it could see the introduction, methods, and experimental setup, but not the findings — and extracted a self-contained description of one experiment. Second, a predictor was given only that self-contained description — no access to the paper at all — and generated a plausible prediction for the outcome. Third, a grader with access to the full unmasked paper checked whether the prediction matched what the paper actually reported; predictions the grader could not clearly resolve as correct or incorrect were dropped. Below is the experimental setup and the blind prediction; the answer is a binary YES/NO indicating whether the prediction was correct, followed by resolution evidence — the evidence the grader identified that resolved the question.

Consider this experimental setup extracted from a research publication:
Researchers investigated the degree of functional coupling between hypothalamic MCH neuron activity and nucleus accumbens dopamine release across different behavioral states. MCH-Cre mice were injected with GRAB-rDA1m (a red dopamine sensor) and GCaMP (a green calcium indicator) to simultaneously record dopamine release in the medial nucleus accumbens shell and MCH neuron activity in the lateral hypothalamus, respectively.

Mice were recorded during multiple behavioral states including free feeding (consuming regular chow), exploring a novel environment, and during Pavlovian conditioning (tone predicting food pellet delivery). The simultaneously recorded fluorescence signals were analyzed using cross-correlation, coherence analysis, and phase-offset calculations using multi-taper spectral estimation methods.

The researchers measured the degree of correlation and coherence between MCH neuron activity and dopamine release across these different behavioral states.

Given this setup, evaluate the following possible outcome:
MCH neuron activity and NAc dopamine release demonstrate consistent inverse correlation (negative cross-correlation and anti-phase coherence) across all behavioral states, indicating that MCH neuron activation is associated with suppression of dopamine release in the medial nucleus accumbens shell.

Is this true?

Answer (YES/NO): NO